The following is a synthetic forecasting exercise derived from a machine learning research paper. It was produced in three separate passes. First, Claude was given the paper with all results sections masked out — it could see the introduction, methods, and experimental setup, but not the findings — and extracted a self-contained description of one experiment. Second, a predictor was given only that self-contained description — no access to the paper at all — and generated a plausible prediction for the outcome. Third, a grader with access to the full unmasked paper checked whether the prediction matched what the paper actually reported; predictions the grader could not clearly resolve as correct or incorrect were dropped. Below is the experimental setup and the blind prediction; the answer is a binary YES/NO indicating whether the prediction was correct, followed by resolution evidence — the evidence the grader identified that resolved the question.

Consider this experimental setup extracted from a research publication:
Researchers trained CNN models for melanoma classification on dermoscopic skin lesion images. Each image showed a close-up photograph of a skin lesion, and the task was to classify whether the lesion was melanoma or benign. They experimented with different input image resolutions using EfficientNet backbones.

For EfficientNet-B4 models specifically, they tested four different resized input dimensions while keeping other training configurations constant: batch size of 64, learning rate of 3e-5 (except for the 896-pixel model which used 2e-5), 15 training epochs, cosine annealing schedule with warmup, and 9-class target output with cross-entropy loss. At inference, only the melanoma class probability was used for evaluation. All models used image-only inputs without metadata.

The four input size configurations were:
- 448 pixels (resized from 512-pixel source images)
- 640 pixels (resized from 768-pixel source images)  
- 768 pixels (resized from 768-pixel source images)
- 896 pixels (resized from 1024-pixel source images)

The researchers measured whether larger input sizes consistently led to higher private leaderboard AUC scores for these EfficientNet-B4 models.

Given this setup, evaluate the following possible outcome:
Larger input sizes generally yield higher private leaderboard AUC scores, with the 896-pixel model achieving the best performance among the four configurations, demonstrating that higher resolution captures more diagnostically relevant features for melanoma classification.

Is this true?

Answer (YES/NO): YES